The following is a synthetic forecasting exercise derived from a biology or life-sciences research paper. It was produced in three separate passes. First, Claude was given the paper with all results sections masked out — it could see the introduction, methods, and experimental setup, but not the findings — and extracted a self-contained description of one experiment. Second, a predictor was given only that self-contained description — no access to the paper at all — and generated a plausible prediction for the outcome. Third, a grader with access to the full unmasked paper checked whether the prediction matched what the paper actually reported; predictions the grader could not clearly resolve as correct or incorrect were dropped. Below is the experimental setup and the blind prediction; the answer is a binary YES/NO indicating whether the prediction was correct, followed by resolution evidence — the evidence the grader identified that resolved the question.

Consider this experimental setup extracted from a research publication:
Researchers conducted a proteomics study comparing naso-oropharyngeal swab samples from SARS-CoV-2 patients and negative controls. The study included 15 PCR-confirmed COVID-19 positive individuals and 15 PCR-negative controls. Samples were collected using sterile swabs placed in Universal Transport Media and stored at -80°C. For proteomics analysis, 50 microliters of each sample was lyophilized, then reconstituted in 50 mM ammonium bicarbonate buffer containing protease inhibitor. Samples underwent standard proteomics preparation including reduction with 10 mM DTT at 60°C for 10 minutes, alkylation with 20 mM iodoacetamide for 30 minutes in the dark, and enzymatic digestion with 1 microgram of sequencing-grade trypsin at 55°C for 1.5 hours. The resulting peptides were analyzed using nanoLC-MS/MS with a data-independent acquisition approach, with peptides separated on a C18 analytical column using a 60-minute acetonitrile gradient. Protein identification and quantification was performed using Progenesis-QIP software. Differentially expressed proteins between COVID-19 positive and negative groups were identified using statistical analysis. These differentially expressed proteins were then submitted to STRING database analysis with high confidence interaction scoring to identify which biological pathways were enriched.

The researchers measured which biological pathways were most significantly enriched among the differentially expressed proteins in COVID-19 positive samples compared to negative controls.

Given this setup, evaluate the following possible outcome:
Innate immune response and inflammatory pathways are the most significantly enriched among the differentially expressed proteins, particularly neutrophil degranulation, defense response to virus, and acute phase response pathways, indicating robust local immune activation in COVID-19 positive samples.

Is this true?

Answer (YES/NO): NO